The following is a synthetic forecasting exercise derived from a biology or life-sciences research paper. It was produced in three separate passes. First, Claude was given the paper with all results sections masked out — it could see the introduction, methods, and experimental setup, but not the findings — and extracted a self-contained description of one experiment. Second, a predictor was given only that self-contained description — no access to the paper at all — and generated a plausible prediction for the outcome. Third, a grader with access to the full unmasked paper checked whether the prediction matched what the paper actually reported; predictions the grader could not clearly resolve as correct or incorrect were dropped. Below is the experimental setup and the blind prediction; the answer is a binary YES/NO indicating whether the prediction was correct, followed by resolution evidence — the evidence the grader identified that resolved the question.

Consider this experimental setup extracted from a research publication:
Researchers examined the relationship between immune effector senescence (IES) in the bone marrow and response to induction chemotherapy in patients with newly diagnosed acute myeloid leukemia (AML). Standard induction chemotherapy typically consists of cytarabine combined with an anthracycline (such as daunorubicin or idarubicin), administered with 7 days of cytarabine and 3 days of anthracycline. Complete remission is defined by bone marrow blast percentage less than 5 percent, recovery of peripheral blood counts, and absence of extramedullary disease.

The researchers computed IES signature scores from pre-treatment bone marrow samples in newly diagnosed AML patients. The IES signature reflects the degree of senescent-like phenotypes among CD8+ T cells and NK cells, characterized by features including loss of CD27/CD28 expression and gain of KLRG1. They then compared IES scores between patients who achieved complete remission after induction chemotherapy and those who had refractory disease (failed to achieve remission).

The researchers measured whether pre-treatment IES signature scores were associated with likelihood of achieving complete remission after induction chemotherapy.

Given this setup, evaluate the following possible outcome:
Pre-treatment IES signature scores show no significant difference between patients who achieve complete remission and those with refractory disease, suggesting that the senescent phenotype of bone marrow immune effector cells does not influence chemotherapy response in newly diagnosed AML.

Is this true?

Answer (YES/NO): NO